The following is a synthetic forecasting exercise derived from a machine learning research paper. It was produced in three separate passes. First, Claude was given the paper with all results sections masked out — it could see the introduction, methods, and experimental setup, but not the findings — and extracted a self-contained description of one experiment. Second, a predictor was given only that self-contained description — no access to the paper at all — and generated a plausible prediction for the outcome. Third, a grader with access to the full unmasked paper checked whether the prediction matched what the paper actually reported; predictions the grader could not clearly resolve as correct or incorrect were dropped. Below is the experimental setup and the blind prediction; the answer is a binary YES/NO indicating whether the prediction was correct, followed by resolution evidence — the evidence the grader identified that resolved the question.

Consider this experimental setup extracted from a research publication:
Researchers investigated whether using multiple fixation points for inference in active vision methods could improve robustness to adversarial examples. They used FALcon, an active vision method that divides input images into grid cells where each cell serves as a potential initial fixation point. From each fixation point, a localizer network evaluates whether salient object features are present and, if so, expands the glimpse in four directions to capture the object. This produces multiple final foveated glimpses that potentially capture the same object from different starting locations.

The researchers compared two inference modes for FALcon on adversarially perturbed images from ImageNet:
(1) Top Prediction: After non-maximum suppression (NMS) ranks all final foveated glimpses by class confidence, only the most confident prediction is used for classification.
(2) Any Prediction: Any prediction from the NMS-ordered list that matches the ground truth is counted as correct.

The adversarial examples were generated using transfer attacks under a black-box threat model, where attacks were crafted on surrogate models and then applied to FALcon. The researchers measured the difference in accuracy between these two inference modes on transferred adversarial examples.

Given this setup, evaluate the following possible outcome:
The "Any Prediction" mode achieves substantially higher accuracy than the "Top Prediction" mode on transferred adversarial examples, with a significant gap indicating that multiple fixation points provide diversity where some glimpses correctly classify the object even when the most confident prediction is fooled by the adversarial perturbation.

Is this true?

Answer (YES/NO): YES